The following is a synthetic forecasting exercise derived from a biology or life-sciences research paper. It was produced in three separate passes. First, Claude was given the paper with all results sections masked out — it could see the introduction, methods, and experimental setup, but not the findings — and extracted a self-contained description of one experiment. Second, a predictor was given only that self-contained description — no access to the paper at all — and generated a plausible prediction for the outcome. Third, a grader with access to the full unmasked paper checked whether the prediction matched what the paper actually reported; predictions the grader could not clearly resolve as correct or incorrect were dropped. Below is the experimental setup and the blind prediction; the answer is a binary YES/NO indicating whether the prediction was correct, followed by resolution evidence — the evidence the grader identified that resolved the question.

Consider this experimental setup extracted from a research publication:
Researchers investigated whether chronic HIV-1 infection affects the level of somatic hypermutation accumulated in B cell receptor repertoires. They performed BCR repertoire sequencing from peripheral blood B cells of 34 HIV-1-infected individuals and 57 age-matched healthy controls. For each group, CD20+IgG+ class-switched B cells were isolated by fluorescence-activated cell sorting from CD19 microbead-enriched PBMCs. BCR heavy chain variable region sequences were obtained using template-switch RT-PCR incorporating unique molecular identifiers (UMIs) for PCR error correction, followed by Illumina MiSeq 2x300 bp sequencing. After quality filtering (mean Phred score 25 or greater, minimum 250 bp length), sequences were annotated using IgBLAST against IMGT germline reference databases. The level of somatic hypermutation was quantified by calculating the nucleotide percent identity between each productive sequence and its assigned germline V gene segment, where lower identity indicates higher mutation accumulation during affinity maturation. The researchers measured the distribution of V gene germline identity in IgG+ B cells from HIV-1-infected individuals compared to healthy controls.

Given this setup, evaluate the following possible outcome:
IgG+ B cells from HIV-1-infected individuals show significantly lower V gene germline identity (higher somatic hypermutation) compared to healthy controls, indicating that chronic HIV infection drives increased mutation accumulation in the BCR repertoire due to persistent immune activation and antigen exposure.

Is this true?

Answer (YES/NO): NO